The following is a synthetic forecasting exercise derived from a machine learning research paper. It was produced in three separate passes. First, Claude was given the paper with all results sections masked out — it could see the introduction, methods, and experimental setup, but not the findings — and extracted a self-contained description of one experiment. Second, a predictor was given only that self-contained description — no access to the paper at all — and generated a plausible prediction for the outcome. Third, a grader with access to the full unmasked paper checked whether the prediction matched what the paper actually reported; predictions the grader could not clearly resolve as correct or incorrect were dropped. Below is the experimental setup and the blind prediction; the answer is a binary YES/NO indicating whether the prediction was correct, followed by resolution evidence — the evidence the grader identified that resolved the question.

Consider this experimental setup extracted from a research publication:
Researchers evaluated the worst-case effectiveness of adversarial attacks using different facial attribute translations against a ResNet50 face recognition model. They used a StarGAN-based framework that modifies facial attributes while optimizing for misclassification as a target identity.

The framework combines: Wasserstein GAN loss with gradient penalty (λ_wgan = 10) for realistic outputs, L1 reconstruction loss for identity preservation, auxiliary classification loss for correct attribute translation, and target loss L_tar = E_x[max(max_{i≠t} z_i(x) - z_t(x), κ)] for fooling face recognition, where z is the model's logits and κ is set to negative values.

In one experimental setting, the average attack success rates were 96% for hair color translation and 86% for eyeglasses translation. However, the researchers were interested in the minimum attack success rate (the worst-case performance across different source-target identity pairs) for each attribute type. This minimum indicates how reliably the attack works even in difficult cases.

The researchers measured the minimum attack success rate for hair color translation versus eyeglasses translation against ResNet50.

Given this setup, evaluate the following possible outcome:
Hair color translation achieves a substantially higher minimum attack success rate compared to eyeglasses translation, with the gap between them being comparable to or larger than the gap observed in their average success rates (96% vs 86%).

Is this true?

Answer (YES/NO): YES